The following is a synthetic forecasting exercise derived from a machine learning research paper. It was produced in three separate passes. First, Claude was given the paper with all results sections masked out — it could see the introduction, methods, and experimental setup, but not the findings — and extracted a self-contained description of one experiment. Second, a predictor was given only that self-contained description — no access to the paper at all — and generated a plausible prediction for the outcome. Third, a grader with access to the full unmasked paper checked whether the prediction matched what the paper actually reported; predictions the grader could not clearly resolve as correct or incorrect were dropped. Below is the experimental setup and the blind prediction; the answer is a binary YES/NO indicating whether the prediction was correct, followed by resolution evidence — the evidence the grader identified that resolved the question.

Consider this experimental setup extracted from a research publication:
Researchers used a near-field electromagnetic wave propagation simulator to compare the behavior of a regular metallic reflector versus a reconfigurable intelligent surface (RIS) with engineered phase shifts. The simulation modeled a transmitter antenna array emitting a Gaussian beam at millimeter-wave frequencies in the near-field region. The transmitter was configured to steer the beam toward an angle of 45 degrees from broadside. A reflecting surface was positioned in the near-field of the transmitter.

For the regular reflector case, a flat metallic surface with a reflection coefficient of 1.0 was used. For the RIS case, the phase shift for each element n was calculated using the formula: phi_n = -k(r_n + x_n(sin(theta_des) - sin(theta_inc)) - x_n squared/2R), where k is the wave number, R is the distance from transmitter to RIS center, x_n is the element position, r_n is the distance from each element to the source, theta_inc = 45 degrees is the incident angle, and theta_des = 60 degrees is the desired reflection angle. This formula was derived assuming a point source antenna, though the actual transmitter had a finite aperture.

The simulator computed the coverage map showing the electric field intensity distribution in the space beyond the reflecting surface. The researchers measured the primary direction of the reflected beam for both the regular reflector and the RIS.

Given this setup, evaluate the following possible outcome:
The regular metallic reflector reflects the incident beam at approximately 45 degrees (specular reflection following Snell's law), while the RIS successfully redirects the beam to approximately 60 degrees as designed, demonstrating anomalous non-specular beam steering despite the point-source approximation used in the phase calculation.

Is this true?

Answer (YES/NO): YES